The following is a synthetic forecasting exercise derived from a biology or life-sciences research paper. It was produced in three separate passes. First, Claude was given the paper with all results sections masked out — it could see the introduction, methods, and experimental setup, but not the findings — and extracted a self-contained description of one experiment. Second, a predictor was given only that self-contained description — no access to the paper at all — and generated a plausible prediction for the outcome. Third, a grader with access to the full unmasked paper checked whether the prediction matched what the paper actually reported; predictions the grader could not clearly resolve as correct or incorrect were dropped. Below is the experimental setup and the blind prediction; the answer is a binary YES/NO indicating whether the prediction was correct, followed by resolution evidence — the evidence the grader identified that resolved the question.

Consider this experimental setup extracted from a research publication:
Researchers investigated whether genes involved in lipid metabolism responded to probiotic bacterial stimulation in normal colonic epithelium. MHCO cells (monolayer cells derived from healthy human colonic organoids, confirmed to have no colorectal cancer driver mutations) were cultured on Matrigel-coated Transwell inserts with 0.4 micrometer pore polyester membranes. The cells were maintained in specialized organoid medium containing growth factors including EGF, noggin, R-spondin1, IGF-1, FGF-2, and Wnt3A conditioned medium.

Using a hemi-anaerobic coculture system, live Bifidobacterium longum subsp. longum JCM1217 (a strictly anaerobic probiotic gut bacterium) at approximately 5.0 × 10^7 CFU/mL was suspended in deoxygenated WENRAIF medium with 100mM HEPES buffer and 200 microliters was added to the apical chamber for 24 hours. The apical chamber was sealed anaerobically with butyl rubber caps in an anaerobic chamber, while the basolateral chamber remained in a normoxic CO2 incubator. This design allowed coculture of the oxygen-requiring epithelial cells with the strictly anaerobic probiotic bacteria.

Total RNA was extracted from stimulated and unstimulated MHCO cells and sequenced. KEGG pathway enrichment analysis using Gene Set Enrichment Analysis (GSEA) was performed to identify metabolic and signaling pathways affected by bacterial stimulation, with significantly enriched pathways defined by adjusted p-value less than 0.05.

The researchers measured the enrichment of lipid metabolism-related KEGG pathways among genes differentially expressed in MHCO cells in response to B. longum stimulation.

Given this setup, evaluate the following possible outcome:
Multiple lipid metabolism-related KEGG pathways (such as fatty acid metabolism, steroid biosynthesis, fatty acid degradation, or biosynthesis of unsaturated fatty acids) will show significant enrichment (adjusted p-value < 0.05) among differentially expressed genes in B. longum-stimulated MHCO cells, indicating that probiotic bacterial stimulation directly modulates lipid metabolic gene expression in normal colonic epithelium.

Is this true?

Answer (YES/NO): NO